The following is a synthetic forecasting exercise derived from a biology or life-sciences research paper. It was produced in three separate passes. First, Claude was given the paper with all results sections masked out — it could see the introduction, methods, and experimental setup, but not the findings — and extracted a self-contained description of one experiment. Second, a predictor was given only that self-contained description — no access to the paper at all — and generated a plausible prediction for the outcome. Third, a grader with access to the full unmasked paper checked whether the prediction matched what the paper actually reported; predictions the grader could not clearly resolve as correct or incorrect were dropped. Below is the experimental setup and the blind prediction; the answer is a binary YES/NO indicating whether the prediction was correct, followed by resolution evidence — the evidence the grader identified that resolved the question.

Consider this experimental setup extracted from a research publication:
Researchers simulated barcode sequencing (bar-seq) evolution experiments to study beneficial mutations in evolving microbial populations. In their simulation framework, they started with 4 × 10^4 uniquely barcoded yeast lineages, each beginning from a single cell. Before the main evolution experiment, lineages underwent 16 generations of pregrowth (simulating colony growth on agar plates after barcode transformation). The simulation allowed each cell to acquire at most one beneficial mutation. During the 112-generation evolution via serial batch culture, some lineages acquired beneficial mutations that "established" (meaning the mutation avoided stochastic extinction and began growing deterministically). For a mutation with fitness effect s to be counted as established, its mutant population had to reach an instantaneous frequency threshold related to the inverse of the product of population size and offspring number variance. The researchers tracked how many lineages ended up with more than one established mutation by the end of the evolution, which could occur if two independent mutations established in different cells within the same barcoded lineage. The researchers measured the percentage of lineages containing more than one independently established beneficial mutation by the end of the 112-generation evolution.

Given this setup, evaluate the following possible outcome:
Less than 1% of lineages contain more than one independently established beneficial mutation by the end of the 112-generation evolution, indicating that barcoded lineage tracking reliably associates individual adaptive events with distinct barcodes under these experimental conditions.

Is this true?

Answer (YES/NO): NO